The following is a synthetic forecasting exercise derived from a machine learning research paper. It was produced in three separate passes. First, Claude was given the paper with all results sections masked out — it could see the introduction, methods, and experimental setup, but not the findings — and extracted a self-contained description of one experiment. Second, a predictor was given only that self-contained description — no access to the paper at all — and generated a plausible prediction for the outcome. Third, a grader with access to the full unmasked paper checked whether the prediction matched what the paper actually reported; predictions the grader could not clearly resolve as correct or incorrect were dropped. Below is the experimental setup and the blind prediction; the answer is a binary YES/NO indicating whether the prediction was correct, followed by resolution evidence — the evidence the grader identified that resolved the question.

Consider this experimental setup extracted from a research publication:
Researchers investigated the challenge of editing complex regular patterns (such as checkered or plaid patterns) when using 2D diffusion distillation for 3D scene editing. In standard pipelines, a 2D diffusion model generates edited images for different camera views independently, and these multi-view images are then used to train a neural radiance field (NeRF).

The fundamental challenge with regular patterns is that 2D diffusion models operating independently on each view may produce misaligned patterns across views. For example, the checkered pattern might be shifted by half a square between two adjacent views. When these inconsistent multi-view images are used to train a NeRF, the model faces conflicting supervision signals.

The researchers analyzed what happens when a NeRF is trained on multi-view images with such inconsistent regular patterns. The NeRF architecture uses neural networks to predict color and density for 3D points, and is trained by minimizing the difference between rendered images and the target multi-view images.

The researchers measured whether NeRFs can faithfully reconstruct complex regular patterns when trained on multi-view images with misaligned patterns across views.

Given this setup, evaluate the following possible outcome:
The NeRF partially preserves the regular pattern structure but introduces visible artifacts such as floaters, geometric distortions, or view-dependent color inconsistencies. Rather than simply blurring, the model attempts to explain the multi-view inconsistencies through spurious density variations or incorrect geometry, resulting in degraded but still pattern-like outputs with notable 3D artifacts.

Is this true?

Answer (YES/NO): NO